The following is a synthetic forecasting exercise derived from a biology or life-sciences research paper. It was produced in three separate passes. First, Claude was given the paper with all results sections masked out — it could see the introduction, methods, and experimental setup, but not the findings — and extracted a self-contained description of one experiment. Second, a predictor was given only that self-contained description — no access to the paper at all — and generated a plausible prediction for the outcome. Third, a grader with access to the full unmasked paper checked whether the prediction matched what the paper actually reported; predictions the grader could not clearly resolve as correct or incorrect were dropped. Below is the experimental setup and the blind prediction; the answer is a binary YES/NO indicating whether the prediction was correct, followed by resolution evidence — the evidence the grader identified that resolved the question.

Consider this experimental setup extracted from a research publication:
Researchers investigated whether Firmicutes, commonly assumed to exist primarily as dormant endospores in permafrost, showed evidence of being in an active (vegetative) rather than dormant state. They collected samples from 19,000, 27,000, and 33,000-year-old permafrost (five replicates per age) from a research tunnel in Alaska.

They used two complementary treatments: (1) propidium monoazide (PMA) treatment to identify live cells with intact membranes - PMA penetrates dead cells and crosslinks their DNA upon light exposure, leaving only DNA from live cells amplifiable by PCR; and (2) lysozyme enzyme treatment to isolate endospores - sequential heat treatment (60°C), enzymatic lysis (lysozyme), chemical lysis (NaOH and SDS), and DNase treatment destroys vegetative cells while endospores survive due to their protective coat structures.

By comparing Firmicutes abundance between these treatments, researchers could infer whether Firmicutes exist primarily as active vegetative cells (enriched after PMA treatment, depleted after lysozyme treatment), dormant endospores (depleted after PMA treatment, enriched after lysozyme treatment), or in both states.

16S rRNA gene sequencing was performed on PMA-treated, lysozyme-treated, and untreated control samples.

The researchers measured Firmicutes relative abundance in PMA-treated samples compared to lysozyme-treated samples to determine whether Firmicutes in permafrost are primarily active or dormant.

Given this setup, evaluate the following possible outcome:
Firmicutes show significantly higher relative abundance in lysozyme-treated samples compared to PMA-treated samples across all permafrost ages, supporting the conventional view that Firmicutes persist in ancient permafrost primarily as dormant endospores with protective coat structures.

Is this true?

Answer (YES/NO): NO